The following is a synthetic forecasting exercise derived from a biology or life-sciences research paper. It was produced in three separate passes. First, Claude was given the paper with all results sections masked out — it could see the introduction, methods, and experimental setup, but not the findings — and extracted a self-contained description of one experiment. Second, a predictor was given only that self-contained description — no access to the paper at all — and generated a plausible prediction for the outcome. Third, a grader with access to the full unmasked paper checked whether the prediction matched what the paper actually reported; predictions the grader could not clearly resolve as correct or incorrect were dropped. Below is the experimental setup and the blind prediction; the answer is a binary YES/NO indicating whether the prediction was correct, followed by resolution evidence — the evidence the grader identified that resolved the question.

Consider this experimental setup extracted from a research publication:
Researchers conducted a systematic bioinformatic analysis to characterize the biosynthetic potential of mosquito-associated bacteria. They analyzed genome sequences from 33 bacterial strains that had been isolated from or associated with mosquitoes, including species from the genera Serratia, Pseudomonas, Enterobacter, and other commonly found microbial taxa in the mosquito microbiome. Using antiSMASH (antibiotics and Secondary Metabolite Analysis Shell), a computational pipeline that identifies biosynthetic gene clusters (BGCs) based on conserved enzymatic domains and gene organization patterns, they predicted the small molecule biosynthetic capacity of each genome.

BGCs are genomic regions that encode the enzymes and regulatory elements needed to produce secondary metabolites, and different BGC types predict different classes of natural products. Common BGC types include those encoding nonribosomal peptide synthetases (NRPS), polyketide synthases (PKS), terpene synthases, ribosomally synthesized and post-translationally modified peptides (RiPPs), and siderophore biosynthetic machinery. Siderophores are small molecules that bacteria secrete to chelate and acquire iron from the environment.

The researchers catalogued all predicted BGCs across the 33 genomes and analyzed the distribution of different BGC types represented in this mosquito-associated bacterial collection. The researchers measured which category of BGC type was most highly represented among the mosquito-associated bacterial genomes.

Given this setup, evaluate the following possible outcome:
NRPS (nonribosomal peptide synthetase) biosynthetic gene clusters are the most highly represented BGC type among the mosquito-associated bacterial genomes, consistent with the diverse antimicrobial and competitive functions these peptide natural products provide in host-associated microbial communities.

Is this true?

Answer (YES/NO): YES